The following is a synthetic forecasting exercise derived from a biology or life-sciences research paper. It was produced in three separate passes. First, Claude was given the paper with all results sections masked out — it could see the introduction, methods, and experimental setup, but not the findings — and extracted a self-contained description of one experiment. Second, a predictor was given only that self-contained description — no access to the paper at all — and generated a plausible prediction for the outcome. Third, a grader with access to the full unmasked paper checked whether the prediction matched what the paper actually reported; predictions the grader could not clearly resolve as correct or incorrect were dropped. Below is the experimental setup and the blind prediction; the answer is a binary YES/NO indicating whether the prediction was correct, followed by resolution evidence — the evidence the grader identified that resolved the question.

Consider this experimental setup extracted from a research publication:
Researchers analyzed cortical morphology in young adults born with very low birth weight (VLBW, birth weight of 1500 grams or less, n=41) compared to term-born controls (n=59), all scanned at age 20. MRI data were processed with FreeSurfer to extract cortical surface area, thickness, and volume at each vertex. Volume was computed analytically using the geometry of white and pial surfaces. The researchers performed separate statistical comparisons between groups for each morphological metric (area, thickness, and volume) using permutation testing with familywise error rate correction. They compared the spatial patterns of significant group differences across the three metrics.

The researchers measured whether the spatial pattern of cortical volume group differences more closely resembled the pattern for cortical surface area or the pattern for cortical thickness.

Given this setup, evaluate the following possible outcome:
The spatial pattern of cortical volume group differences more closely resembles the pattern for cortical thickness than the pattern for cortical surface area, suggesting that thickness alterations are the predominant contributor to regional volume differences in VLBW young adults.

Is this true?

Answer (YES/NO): NO